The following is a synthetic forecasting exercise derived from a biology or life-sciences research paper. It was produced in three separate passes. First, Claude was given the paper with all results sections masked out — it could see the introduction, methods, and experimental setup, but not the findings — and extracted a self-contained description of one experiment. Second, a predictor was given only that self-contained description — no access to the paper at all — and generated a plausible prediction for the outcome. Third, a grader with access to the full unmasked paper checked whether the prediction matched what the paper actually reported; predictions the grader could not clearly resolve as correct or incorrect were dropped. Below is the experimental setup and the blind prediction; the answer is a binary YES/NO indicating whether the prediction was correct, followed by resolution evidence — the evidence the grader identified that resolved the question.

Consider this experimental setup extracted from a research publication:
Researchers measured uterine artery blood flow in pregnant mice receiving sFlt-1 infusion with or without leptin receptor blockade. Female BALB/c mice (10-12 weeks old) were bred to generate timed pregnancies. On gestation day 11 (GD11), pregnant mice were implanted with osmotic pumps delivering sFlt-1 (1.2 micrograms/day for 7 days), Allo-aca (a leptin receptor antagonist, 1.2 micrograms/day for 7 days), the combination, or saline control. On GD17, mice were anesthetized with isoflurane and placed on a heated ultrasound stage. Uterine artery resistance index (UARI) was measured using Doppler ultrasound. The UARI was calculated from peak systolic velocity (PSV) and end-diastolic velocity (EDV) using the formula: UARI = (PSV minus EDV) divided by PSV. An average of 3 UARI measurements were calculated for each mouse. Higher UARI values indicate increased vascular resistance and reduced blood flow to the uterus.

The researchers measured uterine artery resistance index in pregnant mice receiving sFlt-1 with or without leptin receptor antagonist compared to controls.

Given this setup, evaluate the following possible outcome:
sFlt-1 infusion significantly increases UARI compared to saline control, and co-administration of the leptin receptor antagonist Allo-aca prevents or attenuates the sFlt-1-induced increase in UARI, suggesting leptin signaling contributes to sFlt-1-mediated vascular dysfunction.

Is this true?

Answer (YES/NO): NO